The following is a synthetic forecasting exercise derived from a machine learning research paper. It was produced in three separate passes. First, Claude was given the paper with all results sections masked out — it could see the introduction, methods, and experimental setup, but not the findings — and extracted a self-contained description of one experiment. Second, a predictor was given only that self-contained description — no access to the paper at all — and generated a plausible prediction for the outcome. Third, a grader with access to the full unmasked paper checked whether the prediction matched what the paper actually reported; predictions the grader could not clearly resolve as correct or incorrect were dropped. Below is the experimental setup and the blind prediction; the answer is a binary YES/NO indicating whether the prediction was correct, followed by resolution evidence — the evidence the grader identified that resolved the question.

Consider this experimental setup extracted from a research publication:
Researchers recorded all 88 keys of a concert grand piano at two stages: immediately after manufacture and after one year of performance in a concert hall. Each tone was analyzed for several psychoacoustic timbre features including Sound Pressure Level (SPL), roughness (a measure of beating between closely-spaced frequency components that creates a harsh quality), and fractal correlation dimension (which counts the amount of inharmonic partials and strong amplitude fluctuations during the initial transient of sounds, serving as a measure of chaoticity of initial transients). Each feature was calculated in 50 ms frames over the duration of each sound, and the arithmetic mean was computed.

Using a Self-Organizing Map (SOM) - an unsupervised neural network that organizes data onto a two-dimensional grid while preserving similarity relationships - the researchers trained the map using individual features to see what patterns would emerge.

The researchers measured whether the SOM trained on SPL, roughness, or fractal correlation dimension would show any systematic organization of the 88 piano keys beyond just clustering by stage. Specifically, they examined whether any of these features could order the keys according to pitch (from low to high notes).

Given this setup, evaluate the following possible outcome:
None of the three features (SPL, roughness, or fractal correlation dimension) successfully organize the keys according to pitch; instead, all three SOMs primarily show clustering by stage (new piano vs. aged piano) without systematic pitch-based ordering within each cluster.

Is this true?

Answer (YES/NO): NO